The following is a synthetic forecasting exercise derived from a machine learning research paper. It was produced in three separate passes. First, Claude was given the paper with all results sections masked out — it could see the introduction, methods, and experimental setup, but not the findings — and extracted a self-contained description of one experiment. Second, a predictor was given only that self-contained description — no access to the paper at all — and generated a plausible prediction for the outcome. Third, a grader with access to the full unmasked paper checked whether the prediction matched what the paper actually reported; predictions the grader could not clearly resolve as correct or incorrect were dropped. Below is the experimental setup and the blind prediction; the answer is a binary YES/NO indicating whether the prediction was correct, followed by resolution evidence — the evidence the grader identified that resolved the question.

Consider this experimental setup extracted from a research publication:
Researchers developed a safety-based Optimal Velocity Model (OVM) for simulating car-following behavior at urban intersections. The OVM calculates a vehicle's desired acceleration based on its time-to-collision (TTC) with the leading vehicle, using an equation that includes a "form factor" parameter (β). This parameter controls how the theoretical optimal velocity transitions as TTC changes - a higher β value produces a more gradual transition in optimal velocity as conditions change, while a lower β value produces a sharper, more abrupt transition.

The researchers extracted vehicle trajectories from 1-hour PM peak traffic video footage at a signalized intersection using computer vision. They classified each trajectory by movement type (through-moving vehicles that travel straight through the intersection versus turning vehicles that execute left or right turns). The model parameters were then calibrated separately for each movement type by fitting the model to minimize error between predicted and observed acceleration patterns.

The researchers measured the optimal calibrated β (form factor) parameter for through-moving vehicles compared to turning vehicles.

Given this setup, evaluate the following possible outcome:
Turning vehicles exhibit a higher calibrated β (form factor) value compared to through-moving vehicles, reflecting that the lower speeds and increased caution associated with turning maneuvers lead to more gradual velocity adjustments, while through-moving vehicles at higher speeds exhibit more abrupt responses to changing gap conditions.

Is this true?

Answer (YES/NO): NO